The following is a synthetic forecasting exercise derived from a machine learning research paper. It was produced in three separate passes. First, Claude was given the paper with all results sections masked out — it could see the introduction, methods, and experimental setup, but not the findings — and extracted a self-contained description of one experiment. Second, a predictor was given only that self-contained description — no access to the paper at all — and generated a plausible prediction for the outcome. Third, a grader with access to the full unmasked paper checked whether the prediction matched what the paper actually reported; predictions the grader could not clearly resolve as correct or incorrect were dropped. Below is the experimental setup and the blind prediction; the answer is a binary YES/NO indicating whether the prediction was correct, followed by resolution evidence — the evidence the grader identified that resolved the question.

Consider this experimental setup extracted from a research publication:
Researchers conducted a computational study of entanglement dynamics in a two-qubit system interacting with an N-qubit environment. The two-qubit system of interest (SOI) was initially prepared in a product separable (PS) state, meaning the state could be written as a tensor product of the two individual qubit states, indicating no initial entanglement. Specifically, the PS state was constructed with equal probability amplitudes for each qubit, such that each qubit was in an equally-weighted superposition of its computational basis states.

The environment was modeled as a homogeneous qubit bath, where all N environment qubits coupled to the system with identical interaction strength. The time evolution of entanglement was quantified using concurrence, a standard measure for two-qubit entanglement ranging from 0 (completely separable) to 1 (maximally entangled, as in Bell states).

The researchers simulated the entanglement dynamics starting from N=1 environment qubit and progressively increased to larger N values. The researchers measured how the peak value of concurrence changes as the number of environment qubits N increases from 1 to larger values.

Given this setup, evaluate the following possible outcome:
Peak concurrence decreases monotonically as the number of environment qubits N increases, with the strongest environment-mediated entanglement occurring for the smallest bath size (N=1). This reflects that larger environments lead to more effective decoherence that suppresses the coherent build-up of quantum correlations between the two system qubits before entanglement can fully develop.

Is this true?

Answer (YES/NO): YES